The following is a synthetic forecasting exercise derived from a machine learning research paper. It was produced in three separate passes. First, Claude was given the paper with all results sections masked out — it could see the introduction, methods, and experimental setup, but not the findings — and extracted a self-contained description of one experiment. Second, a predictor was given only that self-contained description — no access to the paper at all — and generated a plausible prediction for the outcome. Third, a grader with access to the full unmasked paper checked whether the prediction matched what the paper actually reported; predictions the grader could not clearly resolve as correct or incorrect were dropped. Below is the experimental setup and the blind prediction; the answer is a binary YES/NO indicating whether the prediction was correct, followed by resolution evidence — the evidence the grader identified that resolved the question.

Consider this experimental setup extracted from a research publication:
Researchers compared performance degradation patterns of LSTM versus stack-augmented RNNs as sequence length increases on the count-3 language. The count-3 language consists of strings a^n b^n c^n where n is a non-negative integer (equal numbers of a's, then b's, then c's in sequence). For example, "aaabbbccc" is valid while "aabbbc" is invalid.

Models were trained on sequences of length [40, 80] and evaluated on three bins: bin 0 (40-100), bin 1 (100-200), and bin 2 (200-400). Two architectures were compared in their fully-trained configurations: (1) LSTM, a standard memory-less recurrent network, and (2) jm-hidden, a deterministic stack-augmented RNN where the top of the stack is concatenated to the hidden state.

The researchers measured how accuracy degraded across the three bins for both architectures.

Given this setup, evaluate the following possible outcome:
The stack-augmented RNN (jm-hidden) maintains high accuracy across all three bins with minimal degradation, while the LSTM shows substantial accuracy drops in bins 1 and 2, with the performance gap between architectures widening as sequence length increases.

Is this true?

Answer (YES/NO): NO